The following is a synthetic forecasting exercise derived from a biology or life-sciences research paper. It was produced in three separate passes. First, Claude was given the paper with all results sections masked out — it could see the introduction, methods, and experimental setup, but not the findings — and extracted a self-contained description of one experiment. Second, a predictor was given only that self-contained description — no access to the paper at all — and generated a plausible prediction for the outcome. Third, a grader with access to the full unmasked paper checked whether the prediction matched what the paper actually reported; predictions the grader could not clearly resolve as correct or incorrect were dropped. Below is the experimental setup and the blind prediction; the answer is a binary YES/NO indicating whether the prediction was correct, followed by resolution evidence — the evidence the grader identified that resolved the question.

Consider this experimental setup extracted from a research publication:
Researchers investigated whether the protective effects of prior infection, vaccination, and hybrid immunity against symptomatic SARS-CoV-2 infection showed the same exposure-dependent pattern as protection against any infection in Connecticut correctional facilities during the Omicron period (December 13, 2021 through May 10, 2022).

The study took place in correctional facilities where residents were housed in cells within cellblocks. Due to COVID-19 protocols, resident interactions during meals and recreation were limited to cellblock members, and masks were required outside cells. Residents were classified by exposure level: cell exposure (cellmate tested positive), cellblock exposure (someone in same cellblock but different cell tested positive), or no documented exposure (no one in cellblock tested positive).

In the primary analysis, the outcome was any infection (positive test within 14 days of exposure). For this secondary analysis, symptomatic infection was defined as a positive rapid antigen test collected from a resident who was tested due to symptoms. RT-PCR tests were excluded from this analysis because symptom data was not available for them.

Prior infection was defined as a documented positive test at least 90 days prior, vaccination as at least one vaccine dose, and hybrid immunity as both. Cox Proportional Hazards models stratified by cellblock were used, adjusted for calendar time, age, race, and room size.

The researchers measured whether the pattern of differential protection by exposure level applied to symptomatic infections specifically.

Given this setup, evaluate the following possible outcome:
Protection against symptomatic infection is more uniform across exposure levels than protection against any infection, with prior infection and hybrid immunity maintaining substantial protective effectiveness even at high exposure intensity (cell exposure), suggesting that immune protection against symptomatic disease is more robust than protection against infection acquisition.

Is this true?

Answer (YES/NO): NO